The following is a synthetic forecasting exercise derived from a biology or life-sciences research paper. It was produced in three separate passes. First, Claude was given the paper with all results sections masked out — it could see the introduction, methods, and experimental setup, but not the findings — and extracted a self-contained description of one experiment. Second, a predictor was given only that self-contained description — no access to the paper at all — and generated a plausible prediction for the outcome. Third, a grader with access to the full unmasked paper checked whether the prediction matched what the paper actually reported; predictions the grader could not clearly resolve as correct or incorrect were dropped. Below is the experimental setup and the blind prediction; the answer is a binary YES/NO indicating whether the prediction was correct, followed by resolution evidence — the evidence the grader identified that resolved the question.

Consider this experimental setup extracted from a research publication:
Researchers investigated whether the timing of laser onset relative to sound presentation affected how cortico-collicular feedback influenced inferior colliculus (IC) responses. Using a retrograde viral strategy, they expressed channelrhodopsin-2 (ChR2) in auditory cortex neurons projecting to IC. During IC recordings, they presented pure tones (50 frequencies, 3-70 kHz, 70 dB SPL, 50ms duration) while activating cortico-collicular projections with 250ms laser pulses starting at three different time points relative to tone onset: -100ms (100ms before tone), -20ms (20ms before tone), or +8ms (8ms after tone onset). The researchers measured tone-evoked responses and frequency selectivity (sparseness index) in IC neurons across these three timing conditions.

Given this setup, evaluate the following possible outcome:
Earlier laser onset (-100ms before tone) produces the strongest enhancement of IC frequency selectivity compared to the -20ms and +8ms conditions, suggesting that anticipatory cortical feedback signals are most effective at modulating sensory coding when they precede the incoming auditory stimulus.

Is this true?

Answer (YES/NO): NO